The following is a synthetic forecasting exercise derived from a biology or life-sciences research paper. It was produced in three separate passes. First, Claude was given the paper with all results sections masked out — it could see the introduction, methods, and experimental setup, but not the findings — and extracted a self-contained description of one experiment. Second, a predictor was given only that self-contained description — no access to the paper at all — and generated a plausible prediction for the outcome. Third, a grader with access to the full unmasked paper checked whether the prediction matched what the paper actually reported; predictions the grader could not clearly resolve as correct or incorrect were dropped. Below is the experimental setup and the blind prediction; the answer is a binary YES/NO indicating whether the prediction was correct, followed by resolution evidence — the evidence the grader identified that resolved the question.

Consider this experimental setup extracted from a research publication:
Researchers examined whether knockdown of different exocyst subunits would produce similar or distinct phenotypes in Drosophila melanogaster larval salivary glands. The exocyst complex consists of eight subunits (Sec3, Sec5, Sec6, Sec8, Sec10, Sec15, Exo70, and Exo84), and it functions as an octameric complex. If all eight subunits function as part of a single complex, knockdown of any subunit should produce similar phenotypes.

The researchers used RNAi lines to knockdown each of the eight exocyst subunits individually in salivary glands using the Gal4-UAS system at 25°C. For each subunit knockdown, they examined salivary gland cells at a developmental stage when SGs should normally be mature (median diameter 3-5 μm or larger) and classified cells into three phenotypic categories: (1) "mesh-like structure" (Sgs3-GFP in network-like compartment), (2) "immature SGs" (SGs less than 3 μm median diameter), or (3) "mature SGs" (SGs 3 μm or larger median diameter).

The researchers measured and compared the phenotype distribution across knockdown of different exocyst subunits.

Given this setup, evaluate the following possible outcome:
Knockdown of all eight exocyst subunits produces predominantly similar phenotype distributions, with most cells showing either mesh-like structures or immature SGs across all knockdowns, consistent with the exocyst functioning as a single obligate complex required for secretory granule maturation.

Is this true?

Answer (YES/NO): NO